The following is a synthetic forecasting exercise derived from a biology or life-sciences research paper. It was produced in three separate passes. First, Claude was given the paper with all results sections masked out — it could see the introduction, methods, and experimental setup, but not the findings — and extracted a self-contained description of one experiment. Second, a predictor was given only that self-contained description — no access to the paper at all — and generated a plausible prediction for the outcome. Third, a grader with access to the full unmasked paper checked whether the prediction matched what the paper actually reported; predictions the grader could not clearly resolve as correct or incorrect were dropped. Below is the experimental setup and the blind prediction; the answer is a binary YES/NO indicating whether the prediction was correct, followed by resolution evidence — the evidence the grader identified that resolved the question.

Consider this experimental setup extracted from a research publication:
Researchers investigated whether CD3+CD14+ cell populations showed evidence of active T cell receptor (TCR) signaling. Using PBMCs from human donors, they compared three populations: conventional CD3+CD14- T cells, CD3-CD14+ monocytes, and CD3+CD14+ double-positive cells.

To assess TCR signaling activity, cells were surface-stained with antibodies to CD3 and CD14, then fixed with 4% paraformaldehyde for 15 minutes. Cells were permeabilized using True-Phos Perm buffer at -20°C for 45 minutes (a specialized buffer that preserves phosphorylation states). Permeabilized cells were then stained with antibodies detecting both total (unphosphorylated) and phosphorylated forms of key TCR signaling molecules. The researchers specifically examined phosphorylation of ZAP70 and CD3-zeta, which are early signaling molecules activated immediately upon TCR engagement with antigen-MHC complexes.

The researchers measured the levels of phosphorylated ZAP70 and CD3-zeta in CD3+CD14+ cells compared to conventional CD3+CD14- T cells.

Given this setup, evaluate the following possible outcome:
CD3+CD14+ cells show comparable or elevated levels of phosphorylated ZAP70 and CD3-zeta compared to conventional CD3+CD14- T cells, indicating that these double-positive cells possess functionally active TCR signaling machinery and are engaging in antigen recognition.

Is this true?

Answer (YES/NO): YES